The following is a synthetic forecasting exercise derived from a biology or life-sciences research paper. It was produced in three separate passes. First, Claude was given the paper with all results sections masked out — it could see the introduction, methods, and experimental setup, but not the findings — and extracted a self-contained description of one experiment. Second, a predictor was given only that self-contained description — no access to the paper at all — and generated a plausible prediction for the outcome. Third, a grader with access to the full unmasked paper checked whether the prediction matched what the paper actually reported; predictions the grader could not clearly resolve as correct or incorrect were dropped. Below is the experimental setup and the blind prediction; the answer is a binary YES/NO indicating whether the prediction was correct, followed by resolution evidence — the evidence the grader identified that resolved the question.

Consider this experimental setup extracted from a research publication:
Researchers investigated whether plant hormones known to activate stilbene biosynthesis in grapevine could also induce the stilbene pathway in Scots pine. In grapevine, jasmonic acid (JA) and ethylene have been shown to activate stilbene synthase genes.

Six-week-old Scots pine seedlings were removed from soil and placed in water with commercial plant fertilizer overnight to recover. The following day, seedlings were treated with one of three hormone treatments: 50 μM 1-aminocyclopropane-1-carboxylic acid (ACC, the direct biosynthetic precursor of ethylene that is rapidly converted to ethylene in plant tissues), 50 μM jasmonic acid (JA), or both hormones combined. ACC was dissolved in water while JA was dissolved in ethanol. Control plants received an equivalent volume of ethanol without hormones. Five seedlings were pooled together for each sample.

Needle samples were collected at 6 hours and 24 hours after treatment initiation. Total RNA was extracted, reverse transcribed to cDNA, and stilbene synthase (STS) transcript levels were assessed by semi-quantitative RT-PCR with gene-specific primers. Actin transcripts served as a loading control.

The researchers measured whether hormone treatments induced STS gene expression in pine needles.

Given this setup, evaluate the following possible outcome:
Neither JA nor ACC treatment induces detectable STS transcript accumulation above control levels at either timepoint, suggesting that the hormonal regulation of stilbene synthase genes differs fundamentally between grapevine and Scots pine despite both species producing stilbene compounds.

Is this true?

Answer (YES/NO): NO